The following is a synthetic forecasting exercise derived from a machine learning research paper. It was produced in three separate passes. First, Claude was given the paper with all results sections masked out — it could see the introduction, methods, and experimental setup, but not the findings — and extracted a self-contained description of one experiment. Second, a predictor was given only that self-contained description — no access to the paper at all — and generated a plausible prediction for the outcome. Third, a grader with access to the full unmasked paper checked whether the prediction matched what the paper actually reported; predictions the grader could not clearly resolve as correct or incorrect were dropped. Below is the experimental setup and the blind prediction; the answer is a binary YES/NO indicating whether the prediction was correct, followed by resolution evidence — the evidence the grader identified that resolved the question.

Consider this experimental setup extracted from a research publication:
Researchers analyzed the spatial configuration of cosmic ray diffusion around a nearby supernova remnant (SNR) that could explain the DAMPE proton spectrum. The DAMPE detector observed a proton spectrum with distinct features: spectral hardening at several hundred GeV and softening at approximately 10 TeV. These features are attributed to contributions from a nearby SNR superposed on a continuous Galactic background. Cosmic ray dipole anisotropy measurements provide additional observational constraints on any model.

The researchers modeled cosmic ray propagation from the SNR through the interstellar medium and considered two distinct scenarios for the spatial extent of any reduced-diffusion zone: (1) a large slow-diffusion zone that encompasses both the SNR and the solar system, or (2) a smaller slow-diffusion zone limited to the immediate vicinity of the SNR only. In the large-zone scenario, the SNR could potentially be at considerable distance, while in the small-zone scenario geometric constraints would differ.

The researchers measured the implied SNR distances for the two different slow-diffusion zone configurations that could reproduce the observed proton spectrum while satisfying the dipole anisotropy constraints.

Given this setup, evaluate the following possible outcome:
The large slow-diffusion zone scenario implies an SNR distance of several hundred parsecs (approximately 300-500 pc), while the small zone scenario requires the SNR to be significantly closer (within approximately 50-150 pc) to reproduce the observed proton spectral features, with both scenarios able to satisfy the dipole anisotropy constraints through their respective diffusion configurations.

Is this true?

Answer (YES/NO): NO